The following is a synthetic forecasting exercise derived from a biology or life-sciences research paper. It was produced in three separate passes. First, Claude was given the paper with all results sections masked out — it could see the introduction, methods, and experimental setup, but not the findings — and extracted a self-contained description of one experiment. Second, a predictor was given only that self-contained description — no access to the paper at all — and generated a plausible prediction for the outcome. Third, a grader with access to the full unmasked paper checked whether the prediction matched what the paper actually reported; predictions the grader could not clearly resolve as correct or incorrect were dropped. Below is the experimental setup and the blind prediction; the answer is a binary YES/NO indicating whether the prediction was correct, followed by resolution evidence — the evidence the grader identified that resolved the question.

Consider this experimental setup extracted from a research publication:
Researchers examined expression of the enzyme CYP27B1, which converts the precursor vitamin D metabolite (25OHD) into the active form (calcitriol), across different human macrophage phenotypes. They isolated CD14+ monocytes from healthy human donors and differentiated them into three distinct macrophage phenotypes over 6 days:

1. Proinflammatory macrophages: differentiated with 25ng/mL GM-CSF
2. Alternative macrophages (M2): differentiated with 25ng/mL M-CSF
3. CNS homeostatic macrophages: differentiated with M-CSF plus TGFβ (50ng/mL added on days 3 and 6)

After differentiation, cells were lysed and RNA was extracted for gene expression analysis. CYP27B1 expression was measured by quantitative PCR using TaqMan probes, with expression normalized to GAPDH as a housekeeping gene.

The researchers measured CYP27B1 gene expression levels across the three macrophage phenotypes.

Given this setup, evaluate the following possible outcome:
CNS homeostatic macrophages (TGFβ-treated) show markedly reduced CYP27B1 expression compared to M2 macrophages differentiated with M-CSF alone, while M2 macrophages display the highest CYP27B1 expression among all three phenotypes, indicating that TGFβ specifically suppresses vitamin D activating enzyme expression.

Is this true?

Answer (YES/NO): NO